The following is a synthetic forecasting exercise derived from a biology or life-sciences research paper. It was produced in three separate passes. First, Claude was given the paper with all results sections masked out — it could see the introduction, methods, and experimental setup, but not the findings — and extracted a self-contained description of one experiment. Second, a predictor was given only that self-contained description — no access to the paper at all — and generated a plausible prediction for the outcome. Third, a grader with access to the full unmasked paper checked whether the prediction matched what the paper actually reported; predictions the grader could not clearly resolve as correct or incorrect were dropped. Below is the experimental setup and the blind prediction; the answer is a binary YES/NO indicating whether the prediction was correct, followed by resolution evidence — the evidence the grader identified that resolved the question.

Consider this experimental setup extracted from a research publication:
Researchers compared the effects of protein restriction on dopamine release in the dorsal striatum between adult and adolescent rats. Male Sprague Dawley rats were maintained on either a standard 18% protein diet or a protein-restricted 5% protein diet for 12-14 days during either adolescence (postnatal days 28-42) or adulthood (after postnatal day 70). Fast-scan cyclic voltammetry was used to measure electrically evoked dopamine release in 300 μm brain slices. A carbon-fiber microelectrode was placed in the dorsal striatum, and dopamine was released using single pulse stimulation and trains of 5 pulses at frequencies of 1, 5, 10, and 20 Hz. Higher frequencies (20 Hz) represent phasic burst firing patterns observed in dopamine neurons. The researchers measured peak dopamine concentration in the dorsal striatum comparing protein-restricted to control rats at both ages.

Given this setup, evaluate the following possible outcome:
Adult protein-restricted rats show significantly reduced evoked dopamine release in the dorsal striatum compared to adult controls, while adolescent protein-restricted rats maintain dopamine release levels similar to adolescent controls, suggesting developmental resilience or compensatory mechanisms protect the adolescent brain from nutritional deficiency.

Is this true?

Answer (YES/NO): NO